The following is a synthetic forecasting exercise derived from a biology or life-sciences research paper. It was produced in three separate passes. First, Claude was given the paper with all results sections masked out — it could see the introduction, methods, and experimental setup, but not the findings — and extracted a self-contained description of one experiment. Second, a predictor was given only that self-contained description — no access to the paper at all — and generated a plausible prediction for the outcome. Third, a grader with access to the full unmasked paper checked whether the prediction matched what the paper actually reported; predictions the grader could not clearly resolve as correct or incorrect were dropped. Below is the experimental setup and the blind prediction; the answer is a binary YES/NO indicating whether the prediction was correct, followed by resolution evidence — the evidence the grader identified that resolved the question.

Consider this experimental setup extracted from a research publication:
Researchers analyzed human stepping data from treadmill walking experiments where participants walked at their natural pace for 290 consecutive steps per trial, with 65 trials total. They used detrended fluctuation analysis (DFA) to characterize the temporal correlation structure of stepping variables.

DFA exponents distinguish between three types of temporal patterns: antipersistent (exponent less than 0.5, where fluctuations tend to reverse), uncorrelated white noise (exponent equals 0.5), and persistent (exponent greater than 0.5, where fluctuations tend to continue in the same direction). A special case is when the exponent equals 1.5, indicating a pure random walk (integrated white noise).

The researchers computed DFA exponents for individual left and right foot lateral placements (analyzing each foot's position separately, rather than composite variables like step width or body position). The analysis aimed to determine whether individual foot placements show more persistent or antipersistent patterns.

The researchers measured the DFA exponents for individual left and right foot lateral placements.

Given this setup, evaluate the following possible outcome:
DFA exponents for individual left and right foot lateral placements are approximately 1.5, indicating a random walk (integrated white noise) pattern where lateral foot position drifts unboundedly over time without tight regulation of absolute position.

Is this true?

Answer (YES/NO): NO